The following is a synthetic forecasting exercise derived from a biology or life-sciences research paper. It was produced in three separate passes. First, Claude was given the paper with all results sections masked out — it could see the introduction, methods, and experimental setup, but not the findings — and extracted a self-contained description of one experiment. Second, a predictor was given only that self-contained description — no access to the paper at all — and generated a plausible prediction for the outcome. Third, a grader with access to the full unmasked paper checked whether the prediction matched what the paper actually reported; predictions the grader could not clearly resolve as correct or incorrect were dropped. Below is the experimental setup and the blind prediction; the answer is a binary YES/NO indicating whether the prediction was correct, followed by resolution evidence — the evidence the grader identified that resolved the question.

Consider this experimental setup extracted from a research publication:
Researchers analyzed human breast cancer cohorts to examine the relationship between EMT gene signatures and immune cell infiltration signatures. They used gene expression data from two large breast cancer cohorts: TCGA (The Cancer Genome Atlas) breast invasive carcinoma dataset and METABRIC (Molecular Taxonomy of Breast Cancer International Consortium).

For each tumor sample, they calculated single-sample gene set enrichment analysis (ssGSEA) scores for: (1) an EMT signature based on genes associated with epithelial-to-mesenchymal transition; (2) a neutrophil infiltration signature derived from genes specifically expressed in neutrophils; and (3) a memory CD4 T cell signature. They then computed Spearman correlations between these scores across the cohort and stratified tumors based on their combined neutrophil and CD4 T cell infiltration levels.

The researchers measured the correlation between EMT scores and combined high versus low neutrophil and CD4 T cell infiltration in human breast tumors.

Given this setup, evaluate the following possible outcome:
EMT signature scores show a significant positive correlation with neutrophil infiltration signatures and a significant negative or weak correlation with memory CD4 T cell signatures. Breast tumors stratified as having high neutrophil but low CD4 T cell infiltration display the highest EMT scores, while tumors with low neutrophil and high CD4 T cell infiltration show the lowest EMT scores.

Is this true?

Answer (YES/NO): NO